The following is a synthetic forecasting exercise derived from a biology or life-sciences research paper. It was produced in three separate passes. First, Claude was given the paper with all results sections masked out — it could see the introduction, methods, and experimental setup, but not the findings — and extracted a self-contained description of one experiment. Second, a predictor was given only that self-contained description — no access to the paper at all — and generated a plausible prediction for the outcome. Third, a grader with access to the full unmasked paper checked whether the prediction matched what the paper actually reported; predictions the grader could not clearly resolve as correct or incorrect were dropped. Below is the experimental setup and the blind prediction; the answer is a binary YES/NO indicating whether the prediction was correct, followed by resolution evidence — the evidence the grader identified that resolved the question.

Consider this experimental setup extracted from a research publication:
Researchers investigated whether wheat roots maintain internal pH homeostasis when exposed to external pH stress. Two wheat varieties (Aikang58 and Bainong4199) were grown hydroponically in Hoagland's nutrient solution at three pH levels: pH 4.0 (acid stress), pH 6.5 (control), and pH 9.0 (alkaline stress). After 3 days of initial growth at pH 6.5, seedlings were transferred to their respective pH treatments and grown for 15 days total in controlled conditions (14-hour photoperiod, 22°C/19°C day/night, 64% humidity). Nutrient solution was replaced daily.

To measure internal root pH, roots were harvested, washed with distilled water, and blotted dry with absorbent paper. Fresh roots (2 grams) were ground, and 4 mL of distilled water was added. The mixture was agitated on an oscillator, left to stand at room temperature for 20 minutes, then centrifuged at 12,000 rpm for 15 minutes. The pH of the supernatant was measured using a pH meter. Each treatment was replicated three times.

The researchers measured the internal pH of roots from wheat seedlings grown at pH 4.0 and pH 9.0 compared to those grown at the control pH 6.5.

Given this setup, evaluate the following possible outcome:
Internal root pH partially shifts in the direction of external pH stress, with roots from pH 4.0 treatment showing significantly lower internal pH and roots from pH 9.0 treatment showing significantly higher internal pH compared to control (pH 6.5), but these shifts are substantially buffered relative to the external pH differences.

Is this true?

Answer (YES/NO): YES